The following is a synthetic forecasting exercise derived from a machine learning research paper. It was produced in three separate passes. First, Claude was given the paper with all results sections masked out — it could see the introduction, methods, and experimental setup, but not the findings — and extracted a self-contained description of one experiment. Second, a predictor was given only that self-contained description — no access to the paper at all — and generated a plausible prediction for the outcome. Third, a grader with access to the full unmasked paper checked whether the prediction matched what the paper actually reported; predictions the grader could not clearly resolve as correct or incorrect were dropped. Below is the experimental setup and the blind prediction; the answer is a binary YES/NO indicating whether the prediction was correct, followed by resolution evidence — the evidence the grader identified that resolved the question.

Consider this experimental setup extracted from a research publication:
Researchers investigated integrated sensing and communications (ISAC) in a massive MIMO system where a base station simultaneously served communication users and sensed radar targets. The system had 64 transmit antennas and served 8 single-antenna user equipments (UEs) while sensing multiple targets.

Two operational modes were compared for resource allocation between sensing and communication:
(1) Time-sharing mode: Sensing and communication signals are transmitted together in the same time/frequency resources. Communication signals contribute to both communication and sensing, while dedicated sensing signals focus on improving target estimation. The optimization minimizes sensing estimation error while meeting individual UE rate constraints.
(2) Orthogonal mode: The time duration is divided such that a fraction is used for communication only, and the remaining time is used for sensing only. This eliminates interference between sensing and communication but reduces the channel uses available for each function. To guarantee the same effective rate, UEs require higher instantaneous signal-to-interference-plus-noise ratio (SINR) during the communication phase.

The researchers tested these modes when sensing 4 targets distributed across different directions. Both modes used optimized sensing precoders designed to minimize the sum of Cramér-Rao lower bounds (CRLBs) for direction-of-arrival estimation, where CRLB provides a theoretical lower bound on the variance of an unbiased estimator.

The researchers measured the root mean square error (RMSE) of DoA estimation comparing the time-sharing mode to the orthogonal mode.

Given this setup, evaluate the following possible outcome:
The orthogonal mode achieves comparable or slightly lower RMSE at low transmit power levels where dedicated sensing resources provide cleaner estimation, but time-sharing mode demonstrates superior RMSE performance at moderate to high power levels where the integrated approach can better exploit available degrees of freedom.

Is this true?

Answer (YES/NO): NO